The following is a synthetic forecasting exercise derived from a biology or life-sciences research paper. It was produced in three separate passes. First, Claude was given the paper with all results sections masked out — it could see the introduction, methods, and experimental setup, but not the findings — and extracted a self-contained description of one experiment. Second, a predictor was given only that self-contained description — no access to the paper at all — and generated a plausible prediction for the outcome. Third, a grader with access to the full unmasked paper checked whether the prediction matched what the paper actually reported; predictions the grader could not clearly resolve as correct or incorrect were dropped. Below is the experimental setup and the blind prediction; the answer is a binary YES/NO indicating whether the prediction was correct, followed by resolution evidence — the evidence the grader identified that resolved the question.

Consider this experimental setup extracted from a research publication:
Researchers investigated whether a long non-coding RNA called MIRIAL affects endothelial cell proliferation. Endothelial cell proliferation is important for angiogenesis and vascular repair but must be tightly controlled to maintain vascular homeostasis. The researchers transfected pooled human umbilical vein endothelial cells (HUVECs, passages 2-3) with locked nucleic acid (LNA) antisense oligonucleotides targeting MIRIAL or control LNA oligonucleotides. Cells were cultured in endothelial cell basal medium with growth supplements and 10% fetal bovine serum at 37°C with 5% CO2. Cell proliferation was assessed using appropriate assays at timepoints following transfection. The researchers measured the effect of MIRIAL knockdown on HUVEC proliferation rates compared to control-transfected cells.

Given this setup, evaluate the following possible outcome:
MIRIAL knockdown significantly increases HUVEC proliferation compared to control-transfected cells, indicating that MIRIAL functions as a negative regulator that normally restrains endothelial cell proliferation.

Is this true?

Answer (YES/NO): NO